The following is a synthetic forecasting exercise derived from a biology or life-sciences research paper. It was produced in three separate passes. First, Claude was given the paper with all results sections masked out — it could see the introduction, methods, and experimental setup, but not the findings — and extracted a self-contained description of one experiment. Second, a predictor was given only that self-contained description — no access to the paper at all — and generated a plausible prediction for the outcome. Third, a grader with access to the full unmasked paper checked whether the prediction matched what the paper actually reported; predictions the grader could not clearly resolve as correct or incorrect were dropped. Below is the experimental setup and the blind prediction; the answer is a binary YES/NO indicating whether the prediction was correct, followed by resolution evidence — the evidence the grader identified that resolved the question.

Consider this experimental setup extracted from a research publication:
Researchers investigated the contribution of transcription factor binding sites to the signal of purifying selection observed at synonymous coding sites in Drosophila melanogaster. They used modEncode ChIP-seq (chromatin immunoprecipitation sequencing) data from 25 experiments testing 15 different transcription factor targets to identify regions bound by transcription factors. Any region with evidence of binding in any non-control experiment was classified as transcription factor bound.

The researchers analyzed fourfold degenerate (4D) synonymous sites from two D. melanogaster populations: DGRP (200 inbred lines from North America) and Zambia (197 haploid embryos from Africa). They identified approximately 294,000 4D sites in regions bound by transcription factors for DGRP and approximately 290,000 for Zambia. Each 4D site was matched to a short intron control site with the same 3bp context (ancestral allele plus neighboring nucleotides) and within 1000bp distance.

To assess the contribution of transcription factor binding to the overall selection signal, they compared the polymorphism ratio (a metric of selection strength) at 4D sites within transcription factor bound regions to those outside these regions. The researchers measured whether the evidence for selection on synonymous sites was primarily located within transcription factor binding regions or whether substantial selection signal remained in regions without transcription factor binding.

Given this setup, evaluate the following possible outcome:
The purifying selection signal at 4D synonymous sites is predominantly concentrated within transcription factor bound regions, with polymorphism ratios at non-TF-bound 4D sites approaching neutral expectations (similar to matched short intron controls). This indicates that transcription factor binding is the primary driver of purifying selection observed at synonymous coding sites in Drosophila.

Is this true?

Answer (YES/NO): NO